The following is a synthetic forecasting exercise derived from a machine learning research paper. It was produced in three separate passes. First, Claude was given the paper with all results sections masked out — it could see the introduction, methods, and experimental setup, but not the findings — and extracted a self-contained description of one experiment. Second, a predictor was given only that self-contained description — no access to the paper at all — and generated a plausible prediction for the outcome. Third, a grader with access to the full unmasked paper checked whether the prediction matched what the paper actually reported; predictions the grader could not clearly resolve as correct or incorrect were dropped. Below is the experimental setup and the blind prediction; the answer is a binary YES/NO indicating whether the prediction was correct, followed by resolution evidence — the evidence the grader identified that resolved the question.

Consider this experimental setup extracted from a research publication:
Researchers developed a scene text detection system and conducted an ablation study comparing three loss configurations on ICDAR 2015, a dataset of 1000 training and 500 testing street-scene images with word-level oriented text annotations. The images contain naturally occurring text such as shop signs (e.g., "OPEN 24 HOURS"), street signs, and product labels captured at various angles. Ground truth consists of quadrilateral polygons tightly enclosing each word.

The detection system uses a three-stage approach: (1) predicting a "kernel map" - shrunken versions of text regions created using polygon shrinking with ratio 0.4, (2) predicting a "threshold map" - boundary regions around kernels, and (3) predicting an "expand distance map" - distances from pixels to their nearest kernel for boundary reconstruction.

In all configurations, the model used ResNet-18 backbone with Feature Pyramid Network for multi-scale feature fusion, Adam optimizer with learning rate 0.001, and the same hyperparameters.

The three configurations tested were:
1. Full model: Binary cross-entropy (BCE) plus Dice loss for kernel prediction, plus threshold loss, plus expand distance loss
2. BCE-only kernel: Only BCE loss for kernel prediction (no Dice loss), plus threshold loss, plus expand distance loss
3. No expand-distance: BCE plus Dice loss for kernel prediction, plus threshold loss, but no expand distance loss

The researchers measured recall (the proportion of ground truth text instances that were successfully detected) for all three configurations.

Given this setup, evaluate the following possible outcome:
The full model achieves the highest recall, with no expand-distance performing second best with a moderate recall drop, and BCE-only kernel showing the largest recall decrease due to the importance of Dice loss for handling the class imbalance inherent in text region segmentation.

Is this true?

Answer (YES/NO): YES